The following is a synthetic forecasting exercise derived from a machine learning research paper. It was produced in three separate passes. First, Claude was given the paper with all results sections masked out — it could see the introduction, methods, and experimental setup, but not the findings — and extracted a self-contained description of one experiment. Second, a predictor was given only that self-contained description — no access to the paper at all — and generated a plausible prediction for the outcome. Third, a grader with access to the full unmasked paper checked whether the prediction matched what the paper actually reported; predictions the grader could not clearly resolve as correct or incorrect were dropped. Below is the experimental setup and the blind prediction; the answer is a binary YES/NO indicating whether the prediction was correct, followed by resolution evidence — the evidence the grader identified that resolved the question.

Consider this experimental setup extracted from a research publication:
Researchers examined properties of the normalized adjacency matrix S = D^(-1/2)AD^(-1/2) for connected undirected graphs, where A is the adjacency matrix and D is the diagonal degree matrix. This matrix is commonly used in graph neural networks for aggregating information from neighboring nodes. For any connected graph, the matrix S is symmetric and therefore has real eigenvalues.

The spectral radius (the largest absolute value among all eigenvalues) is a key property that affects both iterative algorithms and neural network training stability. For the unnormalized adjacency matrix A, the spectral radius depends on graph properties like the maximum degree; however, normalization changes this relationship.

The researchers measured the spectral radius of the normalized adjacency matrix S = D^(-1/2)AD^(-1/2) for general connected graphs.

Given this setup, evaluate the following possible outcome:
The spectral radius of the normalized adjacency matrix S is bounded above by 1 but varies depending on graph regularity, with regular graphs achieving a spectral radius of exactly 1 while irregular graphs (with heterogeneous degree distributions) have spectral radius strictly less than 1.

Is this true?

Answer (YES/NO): NO